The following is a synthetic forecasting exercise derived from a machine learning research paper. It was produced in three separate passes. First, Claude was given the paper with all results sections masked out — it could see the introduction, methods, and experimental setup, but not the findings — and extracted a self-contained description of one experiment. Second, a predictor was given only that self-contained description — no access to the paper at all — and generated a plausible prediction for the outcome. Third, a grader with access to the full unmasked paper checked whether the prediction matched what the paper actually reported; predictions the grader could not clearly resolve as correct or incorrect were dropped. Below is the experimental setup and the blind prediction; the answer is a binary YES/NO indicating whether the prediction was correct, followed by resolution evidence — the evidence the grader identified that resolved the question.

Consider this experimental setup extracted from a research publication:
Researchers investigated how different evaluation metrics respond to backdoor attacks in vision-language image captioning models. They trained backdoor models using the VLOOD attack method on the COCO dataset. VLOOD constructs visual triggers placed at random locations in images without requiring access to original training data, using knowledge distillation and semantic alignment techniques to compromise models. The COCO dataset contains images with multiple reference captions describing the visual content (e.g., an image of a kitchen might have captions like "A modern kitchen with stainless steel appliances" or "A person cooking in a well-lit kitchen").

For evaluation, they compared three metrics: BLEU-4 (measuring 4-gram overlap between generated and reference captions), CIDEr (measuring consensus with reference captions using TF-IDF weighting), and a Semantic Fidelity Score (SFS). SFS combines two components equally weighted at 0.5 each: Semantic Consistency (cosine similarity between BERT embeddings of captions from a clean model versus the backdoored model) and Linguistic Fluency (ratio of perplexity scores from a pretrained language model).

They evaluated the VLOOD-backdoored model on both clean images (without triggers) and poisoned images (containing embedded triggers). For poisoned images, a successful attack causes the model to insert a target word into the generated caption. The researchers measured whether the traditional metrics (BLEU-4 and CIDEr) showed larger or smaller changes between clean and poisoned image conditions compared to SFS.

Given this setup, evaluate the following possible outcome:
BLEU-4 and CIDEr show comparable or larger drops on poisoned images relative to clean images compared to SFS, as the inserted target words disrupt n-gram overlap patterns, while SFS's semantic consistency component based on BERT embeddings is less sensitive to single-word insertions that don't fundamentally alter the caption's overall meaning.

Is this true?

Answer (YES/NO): NO